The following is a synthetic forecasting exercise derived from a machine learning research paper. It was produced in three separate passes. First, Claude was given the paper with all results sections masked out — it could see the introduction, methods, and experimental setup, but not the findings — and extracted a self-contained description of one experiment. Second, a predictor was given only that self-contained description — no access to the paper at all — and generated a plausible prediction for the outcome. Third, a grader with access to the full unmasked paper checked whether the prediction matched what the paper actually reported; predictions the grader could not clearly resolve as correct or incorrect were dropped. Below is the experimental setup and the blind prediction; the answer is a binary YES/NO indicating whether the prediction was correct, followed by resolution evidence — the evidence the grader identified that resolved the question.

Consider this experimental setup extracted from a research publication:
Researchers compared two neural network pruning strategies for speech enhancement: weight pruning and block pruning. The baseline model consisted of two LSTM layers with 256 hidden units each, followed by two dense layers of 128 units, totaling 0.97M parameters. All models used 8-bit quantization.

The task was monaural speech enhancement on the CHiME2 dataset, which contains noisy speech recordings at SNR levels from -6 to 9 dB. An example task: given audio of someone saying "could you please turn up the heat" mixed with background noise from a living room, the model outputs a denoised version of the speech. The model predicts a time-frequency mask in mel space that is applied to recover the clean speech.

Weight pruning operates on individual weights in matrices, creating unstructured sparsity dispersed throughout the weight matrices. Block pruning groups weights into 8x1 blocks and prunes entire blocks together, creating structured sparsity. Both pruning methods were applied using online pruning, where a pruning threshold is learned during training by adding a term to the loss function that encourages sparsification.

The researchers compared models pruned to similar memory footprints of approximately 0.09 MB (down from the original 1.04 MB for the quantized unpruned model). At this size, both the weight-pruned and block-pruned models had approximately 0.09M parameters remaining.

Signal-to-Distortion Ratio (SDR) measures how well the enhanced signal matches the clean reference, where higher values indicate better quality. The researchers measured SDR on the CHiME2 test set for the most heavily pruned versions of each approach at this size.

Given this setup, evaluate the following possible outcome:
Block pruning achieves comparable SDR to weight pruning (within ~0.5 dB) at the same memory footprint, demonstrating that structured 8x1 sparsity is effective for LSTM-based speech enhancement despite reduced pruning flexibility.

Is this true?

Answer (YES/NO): YES